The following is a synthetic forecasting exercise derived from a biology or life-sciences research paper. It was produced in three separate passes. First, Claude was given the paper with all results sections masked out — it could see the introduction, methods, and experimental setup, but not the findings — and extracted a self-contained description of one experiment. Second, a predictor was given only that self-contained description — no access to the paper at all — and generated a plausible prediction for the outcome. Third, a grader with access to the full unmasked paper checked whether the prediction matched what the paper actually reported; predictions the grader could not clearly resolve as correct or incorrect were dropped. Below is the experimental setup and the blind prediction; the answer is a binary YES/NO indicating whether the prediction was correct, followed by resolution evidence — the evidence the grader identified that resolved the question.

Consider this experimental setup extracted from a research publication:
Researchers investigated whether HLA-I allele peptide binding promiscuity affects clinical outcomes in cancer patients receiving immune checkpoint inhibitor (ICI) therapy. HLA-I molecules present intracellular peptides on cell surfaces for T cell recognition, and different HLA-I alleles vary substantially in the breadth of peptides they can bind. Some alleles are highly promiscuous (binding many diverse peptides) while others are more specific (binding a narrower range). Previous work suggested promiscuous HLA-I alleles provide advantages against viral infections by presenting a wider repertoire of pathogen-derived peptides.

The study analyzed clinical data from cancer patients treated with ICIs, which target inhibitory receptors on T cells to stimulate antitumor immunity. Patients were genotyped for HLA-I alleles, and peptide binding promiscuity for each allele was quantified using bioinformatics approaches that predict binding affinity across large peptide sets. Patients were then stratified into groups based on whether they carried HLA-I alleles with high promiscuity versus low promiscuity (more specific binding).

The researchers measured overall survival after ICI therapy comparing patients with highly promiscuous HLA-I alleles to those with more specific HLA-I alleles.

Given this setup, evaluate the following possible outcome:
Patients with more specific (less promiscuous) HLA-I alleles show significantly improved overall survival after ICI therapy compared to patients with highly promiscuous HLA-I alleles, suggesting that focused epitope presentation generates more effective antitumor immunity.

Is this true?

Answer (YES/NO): YES